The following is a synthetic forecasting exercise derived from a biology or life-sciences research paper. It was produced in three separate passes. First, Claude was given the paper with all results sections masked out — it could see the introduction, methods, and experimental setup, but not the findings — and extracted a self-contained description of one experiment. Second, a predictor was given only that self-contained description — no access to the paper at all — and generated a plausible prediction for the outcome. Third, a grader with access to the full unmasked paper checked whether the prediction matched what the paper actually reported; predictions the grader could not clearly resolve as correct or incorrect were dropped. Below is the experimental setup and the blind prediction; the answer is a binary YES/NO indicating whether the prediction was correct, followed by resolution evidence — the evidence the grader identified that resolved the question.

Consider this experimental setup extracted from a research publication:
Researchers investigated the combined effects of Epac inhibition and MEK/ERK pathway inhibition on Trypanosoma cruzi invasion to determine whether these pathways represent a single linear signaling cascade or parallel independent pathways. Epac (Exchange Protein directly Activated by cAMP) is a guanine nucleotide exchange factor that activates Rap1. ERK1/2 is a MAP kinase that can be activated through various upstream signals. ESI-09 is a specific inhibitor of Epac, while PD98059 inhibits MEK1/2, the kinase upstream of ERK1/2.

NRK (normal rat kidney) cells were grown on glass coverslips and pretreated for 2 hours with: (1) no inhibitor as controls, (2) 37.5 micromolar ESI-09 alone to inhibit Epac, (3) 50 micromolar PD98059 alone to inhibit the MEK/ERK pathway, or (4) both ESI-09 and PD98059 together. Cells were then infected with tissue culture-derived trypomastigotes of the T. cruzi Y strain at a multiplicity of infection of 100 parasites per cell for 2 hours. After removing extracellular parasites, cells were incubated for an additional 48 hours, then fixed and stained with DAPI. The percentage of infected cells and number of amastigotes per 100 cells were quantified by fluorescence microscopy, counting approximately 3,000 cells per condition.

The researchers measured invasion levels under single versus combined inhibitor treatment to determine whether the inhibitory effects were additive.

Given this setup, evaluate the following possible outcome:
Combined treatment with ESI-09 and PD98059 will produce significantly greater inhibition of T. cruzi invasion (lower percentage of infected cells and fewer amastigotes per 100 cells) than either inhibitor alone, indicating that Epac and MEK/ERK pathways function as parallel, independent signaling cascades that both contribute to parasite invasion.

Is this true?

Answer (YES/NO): NO